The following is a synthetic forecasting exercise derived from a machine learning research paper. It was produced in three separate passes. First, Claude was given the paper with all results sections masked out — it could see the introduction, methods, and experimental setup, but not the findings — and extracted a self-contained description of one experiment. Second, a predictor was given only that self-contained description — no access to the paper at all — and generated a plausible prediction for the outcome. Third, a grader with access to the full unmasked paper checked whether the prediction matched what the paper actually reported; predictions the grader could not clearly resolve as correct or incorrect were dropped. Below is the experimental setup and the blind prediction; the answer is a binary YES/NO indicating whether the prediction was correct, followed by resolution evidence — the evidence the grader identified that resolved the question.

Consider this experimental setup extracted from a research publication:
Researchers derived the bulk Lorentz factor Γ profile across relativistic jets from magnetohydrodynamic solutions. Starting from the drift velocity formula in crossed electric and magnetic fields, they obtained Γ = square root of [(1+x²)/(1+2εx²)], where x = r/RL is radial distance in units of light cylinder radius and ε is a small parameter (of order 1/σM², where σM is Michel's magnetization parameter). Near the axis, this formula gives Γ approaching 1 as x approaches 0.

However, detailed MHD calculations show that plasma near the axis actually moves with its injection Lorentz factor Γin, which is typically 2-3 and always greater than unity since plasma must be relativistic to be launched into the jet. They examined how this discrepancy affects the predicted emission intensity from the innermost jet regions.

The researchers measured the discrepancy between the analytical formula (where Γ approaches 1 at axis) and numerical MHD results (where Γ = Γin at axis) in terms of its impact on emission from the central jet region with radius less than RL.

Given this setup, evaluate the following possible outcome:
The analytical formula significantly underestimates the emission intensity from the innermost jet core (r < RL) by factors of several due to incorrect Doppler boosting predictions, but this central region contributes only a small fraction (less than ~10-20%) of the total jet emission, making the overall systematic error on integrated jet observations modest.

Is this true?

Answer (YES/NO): NO